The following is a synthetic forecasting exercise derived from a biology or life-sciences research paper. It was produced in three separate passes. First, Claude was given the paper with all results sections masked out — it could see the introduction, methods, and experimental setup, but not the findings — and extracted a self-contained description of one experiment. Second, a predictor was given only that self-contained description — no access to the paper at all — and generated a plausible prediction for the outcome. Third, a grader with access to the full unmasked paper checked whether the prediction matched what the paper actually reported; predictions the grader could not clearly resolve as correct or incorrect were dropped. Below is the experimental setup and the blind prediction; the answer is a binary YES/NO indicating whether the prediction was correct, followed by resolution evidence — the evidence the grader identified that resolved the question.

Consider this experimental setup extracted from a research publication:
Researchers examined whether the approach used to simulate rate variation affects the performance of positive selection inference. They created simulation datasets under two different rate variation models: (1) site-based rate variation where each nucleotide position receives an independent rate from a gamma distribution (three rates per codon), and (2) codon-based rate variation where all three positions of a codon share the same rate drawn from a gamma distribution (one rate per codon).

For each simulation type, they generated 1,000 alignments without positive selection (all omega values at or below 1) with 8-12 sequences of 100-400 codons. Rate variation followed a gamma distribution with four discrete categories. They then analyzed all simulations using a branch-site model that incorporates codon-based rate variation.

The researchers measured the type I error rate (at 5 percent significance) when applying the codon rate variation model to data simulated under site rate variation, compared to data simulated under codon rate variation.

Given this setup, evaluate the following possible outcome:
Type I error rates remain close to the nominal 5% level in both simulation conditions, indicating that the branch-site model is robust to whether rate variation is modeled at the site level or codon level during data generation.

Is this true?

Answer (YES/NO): YES